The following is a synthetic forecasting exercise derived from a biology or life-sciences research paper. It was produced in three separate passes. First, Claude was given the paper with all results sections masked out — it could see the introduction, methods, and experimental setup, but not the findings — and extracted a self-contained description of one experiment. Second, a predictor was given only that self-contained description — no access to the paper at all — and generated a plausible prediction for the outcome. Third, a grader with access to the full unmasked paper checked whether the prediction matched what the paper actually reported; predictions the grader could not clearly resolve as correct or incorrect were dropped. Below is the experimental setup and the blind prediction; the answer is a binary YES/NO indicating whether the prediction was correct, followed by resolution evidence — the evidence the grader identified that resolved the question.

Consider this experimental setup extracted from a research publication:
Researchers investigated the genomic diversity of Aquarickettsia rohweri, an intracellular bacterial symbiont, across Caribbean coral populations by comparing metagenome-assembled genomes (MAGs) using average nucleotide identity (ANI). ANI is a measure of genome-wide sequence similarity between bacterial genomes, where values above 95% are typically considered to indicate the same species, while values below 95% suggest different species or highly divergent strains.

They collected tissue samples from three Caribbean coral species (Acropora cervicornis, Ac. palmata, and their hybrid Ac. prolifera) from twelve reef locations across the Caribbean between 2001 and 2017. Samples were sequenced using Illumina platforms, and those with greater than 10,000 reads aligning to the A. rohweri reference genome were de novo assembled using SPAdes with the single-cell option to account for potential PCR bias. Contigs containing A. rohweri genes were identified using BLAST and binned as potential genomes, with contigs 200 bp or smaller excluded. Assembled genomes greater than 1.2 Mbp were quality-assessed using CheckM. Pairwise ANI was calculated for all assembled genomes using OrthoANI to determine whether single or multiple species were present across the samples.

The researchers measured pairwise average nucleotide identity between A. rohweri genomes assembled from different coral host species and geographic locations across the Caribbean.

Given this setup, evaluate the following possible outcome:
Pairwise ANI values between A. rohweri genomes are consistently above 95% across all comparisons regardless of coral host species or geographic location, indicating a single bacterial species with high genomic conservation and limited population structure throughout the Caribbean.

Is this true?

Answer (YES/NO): NO